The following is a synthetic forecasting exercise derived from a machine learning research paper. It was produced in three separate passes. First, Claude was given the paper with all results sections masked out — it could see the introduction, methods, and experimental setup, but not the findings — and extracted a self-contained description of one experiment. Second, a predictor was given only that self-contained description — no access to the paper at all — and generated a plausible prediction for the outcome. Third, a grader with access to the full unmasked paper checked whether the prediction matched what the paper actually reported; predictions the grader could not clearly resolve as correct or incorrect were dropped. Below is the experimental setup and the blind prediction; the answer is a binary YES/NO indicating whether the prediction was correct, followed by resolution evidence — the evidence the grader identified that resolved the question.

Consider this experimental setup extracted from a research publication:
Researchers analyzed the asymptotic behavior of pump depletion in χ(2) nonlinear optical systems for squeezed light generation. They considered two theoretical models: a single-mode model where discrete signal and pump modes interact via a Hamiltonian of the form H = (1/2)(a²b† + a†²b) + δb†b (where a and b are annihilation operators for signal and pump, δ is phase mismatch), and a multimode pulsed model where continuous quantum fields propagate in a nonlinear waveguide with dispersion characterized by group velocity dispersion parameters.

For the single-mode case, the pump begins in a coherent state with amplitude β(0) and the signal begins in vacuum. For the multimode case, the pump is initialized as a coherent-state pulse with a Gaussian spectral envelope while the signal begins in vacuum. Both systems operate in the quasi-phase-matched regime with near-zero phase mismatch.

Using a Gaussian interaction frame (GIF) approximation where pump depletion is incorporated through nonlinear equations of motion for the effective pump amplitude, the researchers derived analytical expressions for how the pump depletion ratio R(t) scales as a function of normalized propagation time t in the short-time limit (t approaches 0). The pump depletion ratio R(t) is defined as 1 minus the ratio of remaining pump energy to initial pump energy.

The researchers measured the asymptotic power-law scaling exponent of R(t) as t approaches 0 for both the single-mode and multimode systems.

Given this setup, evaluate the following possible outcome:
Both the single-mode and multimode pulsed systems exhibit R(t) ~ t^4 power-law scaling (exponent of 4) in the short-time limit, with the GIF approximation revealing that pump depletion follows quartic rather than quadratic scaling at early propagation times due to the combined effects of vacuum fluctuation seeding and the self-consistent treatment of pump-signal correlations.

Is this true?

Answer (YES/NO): NO